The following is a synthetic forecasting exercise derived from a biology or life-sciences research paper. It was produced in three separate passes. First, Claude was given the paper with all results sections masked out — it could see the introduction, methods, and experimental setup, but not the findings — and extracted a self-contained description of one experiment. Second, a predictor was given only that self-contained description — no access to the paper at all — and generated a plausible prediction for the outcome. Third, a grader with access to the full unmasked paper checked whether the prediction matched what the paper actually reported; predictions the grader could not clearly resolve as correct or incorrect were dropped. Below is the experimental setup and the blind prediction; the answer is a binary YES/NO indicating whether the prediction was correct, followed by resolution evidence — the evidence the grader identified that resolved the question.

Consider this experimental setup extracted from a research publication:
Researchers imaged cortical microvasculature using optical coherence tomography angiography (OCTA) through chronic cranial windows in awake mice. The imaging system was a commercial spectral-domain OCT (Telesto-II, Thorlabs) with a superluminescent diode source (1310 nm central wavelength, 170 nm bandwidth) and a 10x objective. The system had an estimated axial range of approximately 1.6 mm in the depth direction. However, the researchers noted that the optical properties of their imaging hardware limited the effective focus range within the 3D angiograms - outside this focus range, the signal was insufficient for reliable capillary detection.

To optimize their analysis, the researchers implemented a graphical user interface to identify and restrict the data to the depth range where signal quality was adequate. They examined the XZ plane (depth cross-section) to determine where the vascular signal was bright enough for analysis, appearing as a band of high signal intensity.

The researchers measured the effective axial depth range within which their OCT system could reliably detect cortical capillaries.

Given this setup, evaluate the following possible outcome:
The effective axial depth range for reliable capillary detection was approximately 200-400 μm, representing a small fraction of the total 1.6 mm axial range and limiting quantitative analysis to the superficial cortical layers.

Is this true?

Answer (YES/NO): NO